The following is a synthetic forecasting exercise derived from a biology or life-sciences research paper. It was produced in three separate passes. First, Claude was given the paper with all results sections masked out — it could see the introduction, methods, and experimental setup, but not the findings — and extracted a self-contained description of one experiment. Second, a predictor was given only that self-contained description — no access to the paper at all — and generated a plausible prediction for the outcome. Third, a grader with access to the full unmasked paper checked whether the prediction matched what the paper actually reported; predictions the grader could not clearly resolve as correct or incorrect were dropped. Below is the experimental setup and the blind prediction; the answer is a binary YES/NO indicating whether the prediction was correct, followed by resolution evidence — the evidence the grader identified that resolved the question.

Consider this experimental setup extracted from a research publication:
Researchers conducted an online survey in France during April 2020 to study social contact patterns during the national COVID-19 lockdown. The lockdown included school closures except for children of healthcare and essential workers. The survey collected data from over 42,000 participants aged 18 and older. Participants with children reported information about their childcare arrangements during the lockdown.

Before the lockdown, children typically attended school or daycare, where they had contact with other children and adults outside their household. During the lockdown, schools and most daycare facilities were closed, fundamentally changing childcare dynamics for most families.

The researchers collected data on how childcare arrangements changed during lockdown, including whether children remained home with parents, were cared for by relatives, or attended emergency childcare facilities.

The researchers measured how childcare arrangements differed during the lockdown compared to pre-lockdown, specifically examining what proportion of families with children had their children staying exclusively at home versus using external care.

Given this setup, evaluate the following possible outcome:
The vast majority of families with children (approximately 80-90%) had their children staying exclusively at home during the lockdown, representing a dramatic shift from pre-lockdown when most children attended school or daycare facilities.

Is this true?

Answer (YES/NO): NO